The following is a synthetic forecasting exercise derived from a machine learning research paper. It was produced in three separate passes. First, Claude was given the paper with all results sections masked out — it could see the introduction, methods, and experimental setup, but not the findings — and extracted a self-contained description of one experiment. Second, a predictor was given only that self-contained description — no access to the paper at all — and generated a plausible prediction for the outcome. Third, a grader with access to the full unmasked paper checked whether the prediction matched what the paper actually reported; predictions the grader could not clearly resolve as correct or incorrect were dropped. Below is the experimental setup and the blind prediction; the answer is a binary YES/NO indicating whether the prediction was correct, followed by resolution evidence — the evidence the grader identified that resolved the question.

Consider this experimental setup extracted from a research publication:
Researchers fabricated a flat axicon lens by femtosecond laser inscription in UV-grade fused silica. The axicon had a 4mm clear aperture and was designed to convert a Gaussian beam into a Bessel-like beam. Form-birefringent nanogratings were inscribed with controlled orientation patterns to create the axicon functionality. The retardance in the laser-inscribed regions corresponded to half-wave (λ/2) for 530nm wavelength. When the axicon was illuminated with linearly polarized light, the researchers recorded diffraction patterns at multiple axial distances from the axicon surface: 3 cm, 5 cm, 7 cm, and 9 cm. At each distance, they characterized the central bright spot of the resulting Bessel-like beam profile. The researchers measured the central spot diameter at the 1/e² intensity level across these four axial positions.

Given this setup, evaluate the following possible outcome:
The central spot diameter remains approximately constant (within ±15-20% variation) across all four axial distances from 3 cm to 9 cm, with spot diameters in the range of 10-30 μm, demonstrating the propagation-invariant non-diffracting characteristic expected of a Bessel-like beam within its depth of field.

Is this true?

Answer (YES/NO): NO